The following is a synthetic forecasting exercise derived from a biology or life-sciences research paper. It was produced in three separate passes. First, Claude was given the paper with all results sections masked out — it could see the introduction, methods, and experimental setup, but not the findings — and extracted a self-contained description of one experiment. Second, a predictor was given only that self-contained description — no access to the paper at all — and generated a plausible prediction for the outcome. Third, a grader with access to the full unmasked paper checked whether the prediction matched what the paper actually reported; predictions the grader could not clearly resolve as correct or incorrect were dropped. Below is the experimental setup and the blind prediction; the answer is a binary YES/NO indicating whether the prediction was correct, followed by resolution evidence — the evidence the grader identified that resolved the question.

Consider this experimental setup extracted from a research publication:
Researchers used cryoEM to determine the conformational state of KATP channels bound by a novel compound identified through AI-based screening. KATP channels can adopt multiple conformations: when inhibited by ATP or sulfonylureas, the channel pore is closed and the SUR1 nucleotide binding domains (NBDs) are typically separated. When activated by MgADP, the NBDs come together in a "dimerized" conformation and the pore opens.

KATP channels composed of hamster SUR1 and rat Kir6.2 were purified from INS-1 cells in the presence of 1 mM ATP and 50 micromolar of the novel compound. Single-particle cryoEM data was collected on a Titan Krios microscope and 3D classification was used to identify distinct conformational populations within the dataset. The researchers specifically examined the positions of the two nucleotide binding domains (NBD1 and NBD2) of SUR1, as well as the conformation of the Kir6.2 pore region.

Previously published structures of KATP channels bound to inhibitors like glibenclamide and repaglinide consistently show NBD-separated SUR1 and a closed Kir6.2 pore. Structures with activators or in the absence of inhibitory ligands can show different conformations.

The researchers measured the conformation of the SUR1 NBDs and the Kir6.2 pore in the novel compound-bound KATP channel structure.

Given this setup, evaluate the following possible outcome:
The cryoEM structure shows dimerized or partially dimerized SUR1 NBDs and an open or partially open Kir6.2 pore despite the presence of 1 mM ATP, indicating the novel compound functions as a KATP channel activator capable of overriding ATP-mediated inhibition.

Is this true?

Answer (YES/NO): NO